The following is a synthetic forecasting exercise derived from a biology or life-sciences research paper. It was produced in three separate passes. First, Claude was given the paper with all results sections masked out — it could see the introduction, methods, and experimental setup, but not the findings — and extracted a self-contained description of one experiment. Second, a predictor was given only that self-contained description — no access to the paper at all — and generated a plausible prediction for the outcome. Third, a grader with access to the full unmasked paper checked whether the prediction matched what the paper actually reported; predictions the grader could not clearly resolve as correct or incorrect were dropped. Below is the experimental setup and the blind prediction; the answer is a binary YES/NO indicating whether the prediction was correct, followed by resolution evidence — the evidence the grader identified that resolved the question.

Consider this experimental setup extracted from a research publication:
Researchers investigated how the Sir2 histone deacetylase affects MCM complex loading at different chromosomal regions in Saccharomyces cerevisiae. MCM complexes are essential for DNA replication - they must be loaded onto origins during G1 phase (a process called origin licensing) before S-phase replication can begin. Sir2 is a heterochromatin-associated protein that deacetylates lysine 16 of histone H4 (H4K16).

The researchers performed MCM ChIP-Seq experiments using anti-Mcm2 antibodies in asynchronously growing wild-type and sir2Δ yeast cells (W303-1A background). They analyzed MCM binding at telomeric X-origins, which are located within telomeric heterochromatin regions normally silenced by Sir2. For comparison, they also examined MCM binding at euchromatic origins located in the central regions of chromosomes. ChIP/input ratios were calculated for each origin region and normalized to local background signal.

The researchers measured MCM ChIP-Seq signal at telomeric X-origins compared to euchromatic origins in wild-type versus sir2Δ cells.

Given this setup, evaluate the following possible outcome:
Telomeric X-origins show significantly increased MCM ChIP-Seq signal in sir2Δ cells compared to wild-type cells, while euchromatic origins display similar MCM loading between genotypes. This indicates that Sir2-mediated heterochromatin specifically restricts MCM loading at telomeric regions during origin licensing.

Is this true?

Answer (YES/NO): NO